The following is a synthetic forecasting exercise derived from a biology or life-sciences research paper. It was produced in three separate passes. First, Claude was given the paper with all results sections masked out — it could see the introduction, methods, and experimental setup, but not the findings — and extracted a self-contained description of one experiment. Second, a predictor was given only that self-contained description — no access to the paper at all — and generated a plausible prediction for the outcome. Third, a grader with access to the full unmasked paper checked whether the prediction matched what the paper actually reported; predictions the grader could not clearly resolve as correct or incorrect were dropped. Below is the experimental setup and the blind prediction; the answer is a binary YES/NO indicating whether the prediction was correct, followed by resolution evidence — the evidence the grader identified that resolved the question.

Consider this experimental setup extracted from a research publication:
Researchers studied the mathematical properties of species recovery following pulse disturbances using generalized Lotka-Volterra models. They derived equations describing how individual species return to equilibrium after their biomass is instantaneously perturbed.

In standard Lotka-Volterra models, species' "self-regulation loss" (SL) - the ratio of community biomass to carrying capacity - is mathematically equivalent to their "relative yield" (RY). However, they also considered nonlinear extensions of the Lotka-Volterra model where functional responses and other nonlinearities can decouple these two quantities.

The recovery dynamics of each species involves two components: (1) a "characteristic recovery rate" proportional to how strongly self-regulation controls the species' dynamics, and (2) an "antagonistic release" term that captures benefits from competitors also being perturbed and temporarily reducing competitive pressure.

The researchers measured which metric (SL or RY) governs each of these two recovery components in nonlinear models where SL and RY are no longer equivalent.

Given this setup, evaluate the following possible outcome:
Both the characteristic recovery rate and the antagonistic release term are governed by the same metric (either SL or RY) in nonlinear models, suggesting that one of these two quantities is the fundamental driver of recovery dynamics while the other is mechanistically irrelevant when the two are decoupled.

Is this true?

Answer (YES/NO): NO